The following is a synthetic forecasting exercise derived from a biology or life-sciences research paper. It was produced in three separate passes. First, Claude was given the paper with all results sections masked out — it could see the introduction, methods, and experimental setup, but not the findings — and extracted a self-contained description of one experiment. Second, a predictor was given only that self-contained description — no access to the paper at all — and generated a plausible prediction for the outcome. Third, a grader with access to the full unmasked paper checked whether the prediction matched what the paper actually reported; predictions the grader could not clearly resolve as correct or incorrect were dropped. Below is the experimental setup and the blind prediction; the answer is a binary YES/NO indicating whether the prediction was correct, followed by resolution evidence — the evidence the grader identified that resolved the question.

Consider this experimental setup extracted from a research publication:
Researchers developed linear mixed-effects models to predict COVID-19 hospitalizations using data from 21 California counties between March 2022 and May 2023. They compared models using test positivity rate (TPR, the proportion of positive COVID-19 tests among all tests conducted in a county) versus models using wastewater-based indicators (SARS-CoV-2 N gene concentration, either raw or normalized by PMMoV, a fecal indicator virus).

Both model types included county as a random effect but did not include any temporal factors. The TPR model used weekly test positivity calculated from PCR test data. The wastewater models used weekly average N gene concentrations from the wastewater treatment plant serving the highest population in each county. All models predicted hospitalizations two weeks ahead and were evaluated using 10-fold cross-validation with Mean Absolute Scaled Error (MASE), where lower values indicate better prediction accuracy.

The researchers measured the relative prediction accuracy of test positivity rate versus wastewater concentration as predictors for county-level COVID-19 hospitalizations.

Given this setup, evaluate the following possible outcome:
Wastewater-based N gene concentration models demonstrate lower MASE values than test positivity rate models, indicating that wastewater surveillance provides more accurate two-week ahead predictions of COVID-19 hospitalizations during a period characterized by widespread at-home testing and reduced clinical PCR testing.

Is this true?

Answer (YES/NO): NO